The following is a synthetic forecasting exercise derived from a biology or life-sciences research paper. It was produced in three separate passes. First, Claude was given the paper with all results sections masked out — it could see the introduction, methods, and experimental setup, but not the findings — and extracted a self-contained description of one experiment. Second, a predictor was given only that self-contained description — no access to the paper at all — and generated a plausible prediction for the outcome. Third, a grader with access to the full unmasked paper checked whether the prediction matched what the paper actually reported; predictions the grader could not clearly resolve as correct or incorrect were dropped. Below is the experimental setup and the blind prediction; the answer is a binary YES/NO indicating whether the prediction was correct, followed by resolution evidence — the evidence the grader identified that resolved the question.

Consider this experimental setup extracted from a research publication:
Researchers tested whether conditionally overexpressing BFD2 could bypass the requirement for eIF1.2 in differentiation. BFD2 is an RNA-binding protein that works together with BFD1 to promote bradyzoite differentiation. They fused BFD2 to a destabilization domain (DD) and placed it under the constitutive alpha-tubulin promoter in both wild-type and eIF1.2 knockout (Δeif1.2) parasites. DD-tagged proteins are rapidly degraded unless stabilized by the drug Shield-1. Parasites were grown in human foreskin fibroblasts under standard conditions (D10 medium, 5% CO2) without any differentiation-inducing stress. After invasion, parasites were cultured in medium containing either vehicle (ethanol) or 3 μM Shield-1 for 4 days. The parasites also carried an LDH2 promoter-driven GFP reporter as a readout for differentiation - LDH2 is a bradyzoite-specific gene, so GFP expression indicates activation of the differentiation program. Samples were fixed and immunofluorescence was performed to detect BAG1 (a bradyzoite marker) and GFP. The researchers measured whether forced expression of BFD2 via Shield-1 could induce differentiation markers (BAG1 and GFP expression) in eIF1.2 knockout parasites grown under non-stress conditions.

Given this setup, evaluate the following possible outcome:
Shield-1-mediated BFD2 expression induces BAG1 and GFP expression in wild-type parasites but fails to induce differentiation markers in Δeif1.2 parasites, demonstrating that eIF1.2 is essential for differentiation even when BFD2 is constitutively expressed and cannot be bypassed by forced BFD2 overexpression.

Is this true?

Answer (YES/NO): NO